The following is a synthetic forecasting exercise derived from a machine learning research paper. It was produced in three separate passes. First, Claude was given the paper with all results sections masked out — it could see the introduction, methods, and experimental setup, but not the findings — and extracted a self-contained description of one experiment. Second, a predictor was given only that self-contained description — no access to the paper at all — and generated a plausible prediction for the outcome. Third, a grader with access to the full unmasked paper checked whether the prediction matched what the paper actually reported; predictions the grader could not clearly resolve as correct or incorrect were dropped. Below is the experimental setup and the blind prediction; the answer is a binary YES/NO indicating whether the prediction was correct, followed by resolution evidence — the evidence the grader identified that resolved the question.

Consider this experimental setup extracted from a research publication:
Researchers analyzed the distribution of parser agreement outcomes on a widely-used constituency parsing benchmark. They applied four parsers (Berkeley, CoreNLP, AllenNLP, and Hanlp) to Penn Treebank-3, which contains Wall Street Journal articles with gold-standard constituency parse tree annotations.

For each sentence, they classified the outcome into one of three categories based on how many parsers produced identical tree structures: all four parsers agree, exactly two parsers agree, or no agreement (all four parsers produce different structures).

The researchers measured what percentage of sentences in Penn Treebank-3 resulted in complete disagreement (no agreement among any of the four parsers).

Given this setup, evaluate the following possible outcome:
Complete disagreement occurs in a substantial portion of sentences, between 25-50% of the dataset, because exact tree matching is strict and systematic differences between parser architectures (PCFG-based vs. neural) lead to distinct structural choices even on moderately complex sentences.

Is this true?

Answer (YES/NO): NO